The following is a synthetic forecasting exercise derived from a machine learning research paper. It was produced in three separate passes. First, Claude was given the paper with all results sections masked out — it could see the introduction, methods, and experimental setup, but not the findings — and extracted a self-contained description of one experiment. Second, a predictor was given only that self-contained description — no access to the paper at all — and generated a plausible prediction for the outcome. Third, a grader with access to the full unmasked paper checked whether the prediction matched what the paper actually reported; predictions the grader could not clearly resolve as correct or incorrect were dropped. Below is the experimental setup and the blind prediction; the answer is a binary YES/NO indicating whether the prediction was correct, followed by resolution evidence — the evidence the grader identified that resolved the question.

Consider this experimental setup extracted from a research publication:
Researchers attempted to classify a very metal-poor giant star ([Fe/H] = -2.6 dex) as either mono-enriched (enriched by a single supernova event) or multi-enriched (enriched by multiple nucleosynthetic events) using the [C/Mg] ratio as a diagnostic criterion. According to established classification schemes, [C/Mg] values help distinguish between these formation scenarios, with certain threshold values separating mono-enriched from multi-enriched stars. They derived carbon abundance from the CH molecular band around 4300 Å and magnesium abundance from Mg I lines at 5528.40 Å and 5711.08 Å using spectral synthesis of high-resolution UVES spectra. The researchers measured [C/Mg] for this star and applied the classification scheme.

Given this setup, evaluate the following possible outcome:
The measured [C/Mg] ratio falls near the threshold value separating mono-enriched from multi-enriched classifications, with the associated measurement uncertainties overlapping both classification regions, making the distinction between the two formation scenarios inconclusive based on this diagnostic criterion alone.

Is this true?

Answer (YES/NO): NO